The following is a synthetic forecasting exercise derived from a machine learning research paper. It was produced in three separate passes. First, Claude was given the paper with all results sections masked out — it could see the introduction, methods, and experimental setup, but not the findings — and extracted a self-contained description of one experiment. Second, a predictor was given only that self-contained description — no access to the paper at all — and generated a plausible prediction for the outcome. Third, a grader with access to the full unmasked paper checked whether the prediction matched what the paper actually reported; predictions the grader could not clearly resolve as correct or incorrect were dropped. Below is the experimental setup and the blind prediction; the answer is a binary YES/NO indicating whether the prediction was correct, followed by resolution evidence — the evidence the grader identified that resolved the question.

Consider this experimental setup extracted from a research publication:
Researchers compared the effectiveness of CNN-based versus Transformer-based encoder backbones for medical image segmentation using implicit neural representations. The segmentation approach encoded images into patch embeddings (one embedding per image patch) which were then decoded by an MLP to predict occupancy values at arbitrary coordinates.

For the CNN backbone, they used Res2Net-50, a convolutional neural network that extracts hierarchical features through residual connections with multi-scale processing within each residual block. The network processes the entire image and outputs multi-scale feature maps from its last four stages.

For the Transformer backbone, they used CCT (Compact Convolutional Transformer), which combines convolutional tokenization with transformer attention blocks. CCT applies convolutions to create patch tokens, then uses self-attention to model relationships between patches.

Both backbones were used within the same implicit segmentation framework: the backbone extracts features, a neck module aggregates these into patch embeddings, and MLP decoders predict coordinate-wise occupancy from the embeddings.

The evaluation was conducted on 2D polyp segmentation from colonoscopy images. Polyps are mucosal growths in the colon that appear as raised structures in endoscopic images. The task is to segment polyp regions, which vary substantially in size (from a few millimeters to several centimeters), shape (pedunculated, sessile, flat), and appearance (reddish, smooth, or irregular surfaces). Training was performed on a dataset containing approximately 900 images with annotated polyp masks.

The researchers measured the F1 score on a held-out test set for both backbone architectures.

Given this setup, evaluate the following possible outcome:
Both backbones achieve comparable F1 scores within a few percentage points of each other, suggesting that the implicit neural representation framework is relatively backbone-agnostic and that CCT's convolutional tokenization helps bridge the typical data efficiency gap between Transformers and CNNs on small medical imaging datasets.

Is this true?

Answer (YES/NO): NO